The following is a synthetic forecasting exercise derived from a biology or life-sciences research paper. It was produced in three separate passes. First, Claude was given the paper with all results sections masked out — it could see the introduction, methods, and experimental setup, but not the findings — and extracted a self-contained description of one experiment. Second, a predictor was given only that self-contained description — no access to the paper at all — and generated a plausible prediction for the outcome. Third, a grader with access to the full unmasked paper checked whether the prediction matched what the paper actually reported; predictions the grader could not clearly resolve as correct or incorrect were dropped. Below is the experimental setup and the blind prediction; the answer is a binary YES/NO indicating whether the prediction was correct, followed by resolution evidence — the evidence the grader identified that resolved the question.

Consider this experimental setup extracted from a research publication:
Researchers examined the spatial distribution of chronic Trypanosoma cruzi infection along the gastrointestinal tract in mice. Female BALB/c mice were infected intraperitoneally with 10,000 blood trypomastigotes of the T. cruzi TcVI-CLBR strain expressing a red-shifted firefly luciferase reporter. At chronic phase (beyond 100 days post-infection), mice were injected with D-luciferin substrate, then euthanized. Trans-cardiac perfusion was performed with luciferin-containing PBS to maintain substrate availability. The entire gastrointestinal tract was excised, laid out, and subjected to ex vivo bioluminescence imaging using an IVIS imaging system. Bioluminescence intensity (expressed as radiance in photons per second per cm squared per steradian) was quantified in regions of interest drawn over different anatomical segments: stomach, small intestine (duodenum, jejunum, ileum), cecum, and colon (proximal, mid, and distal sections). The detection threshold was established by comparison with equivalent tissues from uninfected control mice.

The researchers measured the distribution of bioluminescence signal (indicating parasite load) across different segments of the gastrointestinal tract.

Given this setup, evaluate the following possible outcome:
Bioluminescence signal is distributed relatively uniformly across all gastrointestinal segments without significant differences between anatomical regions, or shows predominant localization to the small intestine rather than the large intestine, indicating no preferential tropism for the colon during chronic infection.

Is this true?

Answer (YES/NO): NO